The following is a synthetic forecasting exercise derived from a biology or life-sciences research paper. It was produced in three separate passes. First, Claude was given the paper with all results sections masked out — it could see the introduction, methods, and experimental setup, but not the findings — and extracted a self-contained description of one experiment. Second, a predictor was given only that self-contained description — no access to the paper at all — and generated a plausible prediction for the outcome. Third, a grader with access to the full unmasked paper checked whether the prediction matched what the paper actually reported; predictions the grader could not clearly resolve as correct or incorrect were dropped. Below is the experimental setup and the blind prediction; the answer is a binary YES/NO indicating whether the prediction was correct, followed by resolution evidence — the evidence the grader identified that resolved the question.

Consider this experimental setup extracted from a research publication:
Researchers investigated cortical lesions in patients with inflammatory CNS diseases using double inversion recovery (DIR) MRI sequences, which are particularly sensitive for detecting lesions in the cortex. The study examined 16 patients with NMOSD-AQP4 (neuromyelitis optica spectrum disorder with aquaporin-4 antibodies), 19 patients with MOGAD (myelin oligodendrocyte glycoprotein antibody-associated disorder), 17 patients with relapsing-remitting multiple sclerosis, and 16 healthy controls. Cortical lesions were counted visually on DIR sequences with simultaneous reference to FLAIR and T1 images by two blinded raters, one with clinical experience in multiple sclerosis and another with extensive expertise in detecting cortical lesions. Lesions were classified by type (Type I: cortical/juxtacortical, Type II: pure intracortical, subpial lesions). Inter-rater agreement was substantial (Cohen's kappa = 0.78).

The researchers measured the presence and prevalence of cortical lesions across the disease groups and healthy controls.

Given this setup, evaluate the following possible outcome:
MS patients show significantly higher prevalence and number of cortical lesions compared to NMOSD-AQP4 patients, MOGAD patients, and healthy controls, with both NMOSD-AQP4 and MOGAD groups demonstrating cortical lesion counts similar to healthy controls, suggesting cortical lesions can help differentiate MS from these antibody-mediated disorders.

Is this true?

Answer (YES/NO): NO